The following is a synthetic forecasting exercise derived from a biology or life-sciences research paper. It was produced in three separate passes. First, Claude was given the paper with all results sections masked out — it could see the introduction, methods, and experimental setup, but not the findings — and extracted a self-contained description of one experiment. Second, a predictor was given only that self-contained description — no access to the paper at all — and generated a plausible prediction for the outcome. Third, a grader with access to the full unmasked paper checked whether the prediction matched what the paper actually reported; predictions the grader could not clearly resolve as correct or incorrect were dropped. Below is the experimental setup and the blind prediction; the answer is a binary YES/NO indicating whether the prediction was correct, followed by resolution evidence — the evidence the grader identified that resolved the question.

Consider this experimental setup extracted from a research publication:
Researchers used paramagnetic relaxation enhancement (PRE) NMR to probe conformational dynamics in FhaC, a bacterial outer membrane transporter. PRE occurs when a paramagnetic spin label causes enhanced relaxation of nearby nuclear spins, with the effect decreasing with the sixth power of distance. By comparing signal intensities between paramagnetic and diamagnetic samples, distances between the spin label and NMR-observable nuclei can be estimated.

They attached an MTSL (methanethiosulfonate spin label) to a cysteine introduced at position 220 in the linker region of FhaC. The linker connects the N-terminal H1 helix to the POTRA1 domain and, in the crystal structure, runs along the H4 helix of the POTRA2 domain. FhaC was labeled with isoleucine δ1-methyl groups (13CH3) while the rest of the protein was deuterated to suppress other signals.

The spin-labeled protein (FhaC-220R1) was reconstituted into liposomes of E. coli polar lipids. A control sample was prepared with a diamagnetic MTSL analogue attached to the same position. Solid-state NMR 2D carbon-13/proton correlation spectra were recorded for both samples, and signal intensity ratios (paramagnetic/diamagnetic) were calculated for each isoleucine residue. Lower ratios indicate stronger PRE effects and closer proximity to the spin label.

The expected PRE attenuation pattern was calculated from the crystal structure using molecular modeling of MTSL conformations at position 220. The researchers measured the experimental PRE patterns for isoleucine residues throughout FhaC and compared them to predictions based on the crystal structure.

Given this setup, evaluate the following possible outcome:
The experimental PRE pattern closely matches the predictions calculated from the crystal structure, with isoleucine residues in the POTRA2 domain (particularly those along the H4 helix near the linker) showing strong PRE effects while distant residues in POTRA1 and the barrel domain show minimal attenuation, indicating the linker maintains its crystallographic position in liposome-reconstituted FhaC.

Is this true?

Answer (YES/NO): NO